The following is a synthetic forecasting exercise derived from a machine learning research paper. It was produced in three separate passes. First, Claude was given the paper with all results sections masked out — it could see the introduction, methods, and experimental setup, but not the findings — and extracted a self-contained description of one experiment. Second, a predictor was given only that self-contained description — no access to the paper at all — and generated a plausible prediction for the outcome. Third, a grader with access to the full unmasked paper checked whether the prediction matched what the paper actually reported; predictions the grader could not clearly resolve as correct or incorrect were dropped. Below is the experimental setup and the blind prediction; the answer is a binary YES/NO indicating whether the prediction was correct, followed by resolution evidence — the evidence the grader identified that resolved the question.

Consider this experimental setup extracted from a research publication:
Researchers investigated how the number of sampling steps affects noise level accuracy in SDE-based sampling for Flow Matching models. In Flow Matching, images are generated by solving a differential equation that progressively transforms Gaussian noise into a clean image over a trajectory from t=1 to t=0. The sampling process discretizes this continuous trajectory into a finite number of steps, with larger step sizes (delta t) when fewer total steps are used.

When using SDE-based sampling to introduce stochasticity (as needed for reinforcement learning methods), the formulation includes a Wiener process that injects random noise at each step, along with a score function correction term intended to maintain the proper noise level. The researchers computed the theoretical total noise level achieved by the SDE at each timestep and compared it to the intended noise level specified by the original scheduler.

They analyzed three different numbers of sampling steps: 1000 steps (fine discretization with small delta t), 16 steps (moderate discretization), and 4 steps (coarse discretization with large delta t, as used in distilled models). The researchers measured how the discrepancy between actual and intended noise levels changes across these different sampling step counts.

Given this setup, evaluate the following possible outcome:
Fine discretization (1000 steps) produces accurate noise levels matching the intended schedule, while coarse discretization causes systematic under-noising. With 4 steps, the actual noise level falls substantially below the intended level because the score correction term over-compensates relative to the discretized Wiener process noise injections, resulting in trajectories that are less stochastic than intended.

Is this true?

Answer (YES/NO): NO